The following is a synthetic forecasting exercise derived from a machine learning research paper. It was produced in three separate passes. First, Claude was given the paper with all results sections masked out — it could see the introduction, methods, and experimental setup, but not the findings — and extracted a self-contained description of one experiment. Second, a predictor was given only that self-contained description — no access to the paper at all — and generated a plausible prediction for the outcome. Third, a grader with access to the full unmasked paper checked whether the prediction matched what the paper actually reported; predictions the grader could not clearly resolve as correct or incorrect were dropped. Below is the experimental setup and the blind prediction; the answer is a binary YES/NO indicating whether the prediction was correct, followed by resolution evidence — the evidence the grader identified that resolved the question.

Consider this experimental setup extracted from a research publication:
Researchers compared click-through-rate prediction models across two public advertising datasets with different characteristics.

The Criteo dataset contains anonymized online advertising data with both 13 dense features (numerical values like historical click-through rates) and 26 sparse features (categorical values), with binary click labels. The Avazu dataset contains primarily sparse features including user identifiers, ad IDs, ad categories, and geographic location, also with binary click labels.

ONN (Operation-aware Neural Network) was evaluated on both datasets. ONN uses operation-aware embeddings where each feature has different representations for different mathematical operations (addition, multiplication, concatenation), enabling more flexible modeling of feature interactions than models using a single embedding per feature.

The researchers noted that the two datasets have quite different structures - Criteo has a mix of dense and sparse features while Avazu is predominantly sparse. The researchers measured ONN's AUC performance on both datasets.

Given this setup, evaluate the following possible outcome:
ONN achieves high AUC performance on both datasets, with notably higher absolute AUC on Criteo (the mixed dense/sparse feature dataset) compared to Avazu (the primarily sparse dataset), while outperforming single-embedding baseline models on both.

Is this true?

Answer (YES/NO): NO